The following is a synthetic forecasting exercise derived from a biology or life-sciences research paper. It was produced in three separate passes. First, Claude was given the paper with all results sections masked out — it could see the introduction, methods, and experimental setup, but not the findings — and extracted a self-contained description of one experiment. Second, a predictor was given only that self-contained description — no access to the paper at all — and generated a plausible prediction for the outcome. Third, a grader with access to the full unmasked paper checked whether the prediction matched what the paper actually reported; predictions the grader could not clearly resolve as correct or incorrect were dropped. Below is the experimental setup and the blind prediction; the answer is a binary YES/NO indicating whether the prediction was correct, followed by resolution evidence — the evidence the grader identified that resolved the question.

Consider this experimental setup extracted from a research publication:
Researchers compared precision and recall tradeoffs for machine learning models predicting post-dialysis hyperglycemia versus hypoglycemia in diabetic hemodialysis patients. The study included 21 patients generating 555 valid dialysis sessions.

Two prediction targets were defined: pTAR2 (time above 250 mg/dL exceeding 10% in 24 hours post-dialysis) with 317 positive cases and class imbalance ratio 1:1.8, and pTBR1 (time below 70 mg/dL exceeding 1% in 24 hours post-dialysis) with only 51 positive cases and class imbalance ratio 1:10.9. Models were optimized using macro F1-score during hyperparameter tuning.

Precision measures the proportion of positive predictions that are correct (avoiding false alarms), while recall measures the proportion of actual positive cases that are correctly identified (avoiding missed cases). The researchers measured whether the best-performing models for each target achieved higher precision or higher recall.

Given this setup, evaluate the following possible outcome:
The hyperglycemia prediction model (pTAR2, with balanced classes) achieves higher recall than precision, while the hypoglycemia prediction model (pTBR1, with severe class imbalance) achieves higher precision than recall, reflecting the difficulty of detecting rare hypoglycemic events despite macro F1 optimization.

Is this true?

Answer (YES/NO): NO